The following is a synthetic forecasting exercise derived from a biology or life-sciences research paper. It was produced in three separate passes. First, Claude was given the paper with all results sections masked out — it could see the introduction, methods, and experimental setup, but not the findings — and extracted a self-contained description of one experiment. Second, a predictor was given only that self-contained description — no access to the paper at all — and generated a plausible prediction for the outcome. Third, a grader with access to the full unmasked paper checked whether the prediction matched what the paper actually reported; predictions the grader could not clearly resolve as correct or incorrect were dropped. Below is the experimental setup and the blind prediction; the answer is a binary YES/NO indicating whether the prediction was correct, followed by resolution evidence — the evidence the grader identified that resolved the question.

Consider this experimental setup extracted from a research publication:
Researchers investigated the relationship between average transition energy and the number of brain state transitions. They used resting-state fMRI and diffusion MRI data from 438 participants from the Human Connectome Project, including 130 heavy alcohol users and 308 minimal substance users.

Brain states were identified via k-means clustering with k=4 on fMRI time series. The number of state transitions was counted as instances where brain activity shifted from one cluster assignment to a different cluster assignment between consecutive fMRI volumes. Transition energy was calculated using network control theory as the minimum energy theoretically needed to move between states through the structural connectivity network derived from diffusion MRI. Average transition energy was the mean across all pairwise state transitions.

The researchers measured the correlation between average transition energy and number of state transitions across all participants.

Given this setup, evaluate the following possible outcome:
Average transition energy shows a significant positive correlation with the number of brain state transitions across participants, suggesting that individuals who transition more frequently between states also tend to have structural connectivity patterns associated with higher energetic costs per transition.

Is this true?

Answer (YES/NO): NO